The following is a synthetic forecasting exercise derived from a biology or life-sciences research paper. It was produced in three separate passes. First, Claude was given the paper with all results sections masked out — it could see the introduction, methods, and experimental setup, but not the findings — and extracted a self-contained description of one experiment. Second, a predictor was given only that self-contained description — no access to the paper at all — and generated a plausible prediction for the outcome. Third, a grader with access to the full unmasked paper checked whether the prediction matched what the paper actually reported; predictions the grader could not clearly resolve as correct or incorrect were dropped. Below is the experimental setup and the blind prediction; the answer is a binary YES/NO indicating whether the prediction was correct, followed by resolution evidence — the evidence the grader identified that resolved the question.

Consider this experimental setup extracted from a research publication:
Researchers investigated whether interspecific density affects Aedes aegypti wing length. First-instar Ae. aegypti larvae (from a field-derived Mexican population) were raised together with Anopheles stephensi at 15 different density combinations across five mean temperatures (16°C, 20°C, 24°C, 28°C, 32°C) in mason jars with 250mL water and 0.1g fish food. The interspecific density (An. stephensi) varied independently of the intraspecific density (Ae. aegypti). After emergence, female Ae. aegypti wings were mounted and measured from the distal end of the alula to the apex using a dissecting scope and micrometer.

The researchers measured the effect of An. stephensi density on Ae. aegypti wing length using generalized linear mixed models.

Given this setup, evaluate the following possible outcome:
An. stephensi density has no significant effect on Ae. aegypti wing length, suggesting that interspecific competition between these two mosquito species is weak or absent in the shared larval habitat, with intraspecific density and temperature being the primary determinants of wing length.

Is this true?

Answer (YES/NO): YES